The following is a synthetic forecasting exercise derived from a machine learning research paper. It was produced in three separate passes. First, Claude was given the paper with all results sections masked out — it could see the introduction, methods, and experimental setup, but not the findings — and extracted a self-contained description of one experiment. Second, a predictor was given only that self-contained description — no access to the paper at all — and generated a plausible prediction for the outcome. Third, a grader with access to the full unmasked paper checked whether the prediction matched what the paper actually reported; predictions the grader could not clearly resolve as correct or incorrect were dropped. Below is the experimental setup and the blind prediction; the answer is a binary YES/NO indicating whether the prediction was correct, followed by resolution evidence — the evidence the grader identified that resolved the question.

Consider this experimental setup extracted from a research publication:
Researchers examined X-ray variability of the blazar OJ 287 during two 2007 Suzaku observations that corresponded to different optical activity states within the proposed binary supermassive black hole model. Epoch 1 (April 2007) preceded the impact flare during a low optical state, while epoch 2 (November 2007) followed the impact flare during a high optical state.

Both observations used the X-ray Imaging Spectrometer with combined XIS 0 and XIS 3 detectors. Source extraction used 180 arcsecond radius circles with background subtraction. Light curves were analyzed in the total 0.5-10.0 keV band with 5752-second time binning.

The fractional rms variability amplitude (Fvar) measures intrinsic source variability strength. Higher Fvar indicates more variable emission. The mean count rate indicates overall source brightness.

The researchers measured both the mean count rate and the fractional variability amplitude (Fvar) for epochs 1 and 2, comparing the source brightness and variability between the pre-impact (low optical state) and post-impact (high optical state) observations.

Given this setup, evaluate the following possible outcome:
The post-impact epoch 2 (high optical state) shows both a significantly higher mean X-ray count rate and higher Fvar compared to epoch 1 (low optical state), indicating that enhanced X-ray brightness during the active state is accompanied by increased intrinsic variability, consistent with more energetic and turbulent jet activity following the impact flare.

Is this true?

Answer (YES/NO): YES